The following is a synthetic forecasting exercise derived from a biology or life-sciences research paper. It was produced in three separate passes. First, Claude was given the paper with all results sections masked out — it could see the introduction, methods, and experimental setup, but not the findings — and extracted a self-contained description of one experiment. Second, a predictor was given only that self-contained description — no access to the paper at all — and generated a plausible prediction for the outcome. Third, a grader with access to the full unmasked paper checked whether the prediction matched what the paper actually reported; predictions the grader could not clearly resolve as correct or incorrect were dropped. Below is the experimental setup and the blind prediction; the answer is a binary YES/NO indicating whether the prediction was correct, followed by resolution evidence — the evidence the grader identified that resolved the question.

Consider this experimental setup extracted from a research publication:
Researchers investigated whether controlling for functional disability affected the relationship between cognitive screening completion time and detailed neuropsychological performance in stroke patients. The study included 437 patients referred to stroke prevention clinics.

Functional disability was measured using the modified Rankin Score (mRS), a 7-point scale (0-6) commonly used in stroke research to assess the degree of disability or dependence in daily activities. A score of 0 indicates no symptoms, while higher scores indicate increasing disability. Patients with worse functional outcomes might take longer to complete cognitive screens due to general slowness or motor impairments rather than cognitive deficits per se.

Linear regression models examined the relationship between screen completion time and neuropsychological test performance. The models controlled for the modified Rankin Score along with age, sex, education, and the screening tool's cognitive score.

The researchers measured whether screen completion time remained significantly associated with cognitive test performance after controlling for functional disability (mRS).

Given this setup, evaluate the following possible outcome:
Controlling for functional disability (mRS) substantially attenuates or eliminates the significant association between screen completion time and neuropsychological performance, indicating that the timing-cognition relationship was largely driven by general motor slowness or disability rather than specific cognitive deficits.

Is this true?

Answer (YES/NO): NO